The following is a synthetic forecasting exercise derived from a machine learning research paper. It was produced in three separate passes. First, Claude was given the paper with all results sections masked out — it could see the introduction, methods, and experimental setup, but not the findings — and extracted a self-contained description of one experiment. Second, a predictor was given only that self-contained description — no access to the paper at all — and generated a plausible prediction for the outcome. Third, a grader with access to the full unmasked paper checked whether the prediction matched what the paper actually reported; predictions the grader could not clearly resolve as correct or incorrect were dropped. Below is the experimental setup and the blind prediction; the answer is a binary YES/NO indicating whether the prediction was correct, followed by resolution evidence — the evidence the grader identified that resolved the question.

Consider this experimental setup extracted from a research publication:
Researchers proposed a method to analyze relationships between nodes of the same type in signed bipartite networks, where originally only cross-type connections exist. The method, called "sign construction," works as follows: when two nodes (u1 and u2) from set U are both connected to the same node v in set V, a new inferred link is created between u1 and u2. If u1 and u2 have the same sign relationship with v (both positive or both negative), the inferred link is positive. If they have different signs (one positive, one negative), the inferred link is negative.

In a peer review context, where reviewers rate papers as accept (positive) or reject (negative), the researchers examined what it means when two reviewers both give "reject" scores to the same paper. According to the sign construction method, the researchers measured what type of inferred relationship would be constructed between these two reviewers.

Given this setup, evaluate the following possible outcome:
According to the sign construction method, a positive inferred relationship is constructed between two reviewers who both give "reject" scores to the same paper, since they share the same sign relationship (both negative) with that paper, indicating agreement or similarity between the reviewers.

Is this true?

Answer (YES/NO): YES